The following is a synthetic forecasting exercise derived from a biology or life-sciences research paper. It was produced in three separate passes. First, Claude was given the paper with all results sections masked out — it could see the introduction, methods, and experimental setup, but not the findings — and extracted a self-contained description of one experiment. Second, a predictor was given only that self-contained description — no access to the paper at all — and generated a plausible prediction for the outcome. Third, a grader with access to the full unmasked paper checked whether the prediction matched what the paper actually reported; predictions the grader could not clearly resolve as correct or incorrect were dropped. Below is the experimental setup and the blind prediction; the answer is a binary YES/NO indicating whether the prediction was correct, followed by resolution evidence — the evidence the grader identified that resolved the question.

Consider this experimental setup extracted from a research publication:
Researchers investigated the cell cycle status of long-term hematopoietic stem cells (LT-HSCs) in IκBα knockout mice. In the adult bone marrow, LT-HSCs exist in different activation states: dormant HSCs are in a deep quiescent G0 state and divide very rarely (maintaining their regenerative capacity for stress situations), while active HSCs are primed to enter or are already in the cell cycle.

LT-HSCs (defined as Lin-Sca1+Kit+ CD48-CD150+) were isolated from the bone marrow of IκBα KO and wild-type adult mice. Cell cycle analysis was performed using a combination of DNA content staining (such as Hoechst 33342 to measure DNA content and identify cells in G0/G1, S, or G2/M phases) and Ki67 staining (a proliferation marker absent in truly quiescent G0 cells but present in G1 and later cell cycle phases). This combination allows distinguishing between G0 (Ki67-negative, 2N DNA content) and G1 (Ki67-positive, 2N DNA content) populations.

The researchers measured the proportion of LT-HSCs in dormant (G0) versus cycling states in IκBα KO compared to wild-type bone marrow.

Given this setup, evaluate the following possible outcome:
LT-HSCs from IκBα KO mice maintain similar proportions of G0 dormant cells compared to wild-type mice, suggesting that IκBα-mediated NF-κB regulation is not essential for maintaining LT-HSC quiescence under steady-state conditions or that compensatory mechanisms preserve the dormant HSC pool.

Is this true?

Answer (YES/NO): NO